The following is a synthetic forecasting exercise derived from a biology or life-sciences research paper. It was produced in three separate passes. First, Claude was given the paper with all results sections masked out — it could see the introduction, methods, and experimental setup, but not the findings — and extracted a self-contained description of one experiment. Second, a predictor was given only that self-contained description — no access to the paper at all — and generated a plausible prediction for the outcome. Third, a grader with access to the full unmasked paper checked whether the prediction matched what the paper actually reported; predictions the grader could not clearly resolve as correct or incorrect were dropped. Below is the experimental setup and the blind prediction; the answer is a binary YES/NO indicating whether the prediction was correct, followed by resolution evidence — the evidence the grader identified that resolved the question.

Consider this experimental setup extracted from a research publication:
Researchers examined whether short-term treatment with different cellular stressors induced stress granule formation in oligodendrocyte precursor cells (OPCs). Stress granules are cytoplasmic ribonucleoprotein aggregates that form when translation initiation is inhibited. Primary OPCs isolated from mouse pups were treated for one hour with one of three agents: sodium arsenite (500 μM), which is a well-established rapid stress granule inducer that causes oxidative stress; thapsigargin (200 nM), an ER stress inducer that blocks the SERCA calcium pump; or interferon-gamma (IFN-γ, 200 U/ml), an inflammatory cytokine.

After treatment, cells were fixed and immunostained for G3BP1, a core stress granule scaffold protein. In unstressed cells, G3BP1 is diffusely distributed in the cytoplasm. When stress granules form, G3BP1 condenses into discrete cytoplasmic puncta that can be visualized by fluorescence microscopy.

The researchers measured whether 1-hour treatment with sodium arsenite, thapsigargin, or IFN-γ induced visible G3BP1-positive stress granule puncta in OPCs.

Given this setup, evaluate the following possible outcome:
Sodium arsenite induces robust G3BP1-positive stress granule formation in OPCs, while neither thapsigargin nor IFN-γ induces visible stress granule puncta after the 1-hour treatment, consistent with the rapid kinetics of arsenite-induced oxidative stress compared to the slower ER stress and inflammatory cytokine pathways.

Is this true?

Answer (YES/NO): NO